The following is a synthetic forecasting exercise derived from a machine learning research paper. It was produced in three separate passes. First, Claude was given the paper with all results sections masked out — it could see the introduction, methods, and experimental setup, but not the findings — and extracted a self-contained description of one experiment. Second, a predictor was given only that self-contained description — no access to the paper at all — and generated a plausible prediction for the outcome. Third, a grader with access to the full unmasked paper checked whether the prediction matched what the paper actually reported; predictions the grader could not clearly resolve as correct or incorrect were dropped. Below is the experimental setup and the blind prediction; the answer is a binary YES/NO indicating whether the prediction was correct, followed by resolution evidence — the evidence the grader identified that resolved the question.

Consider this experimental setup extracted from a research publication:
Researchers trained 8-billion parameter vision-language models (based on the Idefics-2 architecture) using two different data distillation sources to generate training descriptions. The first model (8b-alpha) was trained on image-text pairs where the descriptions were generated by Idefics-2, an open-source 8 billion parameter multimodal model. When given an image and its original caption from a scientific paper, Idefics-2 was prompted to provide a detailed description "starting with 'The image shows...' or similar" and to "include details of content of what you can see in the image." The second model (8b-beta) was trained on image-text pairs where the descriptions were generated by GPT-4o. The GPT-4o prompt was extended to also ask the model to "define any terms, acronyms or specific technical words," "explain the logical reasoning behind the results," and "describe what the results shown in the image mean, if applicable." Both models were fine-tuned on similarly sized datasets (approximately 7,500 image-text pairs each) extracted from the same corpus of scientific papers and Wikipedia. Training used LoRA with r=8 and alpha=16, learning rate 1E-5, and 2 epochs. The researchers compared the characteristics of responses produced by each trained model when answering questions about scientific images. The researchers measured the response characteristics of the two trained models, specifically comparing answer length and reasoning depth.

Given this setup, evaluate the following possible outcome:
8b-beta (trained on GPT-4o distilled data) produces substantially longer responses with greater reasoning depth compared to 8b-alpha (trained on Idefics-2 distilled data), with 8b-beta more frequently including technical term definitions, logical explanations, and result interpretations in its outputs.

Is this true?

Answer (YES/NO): NO